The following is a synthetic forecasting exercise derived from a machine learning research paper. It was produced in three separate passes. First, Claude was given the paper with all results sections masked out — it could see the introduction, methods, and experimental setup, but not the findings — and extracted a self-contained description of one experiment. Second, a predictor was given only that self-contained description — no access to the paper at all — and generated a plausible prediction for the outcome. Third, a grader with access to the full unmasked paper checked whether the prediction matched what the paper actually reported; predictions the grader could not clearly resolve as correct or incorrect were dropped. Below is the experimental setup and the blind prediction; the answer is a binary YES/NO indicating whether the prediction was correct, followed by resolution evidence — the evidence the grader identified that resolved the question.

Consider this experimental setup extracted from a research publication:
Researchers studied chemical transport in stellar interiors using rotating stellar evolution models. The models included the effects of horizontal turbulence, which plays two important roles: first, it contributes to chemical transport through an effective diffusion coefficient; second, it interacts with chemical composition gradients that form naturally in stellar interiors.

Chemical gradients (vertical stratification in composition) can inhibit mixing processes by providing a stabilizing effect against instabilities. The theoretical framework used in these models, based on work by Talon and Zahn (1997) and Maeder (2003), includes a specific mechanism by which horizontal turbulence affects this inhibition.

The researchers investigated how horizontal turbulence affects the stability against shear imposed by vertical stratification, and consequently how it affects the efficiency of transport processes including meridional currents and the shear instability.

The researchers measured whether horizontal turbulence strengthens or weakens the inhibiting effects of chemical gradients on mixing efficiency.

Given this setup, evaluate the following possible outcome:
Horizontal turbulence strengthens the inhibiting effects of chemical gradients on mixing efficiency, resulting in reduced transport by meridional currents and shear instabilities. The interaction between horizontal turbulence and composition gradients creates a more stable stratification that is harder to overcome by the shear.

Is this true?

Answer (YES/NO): NO